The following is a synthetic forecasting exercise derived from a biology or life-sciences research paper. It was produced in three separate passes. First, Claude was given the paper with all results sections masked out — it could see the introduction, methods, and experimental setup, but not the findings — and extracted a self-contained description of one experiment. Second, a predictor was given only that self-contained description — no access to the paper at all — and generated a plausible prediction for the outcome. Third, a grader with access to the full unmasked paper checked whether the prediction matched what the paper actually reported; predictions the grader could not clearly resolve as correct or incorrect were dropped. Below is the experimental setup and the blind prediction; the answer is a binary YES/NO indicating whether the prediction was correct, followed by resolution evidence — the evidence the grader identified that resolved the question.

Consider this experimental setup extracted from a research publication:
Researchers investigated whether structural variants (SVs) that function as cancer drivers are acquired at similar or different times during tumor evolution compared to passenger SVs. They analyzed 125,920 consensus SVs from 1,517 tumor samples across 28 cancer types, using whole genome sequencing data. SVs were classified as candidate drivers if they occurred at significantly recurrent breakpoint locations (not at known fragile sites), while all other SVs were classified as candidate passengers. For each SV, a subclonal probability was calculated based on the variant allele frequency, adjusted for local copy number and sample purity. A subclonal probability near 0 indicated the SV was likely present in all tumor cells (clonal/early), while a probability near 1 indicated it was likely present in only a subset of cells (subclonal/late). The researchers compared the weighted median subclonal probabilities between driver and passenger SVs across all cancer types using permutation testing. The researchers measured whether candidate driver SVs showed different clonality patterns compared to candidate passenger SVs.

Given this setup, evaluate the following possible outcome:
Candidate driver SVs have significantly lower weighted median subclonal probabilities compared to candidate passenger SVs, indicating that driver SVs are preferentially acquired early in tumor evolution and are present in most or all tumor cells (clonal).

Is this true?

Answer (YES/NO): NO